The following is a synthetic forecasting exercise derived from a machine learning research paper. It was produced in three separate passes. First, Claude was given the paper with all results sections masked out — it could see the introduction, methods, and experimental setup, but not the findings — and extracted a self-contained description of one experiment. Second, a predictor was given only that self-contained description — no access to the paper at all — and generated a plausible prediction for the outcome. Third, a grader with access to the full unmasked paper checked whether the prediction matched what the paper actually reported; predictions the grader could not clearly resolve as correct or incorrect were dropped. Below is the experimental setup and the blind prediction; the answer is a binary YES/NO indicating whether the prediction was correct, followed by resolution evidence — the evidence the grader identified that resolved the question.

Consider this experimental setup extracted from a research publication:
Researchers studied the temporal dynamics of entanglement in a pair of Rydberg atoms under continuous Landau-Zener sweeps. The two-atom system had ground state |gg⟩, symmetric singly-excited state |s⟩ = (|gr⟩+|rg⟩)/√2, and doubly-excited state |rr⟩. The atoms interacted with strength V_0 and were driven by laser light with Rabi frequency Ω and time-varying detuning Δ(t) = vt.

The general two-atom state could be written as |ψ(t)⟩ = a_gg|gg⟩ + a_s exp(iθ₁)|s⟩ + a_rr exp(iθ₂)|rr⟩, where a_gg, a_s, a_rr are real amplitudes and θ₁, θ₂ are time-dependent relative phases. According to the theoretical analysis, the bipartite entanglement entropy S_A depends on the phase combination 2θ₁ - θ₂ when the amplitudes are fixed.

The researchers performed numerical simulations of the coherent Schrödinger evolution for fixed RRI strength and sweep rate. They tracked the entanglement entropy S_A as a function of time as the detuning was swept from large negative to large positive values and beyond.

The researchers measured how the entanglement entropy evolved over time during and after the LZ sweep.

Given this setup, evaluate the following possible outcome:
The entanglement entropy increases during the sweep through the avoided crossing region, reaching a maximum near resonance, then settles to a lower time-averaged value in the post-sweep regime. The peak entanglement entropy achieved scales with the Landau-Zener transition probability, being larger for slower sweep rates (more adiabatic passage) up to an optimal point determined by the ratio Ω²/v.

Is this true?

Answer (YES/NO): NO